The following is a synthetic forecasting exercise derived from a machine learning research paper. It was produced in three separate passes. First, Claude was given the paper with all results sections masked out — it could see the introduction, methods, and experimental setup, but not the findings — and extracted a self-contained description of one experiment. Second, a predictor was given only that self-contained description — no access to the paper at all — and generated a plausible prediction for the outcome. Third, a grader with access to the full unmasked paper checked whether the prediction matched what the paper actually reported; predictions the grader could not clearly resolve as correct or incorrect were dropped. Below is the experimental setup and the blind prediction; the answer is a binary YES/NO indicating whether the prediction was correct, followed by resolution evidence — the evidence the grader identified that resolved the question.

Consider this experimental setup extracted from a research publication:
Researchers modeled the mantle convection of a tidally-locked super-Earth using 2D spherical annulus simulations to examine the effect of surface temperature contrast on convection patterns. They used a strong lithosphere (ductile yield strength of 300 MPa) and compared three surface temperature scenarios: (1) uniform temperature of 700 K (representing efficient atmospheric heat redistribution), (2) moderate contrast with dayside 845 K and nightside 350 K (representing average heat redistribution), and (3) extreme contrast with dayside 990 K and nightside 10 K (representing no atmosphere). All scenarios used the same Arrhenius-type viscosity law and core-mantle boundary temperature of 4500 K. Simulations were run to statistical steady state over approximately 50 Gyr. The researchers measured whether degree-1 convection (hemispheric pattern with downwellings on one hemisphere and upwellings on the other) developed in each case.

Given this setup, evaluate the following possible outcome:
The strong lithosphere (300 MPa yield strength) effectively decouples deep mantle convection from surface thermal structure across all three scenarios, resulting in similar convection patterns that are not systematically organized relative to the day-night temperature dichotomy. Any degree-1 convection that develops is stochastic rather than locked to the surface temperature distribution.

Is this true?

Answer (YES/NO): NO